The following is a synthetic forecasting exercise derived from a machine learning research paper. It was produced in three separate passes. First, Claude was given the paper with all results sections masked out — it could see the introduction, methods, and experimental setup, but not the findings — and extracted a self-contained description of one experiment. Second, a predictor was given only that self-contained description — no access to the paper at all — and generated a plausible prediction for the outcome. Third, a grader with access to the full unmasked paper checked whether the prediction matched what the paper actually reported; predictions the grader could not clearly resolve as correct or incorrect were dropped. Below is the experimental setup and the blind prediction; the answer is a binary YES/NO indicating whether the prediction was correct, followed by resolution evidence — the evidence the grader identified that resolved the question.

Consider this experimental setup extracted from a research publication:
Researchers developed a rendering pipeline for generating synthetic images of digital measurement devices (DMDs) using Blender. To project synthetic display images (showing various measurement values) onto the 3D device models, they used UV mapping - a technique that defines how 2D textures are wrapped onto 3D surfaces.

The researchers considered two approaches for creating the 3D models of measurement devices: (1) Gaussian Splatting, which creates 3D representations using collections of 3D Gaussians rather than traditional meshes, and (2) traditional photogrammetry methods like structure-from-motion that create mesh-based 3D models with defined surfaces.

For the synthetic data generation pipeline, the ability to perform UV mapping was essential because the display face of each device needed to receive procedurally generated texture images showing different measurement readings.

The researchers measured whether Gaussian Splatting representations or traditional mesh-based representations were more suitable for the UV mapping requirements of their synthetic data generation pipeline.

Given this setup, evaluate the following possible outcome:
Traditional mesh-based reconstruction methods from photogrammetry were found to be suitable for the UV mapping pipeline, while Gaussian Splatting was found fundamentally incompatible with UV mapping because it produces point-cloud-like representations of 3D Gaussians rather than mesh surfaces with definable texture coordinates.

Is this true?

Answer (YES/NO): YES